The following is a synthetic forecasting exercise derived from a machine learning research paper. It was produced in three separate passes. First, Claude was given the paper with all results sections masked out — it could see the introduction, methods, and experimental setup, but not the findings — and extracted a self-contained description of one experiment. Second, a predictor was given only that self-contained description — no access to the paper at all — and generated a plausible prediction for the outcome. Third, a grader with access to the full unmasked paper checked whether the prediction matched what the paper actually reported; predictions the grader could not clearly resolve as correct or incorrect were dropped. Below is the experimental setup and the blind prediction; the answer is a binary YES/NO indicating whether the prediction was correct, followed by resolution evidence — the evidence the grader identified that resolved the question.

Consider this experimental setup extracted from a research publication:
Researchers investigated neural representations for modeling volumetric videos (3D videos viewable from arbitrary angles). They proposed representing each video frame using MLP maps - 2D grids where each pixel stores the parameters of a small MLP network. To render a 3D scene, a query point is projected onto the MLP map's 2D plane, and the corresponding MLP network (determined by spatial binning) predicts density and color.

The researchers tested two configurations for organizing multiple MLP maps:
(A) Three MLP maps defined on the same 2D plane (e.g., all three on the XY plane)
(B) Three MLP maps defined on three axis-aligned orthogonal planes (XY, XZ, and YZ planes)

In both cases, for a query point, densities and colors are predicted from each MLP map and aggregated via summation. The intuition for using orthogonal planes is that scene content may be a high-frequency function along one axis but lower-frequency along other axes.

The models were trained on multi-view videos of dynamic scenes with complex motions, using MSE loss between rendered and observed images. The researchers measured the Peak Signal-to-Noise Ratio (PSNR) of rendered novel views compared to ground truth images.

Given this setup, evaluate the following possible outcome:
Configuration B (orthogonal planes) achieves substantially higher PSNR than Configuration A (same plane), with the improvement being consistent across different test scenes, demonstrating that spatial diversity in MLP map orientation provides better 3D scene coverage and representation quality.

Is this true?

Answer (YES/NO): YES